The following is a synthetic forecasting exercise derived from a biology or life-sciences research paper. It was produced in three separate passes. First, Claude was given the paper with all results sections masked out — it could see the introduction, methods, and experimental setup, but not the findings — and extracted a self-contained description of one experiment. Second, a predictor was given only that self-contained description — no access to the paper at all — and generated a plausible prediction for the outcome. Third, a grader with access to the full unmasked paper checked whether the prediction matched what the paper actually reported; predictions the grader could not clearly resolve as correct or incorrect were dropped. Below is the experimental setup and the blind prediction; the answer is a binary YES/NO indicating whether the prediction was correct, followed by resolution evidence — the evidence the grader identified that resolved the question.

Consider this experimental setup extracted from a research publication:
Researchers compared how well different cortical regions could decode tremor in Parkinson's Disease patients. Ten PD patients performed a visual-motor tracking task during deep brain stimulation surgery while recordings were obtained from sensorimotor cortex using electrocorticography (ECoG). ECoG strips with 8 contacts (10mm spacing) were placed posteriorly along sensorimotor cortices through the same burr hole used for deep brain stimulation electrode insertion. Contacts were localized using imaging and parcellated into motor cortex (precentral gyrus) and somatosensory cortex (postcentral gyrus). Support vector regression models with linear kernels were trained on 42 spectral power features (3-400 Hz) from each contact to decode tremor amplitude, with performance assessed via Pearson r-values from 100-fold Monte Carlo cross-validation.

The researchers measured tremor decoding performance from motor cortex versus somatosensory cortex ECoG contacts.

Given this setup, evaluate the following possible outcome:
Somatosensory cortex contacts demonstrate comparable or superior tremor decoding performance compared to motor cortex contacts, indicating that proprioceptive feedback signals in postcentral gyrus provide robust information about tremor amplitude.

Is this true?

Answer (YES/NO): YES